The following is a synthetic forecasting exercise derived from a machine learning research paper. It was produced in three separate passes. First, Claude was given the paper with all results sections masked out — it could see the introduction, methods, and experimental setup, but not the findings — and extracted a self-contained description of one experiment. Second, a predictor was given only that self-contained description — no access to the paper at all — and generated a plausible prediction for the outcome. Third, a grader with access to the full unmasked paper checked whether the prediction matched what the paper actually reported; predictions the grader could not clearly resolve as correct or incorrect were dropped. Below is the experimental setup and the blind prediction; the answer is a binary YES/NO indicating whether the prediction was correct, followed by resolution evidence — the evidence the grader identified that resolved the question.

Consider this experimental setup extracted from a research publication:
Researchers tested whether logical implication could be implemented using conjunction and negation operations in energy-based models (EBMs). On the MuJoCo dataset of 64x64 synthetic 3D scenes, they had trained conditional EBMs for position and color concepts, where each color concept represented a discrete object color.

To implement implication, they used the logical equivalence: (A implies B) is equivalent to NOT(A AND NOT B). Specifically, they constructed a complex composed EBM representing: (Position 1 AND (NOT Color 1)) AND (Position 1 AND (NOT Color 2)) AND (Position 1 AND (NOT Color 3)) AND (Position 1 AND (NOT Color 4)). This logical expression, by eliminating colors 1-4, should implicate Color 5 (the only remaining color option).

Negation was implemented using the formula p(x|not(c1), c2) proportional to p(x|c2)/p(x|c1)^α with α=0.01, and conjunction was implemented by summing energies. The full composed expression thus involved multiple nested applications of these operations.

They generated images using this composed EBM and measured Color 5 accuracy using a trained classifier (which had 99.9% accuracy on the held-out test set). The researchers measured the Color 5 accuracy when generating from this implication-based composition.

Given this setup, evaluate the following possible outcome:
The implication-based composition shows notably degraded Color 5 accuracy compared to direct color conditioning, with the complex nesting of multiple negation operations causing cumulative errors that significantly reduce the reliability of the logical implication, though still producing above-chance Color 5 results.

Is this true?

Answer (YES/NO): NO